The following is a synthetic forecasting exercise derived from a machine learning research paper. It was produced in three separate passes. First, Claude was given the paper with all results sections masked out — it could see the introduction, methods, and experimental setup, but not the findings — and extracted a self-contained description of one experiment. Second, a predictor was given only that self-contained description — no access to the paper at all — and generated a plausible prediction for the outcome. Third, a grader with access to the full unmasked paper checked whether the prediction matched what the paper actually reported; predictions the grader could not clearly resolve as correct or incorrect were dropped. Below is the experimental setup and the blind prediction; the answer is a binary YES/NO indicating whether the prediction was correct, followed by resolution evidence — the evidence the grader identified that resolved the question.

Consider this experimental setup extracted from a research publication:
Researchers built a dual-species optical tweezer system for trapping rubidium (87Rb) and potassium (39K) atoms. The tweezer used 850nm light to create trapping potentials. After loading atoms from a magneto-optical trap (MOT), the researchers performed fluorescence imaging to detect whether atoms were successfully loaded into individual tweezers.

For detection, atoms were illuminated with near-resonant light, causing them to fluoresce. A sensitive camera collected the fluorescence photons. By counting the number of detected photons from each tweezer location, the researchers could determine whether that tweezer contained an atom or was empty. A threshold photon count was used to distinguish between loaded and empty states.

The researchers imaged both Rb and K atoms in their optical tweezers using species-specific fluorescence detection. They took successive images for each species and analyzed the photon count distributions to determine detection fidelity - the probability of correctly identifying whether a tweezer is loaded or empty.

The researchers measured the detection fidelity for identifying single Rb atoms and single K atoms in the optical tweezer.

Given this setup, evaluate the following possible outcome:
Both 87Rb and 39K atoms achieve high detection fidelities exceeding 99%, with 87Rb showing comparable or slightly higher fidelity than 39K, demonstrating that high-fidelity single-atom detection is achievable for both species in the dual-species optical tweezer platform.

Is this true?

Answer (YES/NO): NO